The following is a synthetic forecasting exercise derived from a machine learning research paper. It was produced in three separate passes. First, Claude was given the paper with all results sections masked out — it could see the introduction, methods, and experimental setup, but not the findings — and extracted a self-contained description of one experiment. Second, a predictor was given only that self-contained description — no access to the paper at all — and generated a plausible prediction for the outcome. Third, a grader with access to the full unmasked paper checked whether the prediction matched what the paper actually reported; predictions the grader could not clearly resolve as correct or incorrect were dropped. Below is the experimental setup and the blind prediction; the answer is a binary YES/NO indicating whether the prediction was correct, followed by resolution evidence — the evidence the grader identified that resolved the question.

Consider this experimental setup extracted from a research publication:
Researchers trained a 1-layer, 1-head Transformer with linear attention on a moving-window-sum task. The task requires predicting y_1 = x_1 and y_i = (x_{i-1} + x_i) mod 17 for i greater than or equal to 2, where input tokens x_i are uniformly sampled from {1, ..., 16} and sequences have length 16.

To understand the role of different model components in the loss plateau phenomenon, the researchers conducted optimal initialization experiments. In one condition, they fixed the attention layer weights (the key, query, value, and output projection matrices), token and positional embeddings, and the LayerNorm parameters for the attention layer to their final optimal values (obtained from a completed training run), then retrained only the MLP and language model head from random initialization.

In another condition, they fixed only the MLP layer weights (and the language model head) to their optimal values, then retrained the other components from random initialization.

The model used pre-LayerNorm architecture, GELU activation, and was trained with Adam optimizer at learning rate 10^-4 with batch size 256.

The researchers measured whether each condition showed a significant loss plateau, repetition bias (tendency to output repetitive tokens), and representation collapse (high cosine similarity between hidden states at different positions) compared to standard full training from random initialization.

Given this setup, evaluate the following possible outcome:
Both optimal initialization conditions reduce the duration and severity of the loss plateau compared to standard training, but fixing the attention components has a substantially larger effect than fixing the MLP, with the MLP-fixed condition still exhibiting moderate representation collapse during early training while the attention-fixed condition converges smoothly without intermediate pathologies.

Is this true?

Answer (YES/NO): NO